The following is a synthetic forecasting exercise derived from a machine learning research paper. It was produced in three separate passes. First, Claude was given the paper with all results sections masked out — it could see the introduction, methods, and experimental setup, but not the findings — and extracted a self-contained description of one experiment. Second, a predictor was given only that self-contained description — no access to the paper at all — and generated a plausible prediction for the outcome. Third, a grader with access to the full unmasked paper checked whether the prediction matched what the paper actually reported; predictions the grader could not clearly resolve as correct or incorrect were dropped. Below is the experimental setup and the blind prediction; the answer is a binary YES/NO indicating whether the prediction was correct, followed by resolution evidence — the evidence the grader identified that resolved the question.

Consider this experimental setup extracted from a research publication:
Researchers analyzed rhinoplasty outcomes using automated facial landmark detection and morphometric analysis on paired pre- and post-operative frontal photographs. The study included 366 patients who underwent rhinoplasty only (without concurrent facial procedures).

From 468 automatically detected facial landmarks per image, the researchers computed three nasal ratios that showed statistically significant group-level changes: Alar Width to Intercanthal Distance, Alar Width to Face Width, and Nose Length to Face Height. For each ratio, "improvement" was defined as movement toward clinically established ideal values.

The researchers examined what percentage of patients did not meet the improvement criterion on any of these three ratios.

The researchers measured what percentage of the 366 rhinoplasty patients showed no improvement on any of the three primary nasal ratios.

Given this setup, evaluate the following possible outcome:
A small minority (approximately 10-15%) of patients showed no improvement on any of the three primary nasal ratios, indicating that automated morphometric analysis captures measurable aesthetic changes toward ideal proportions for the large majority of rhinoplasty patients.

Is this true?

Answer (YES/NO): NO